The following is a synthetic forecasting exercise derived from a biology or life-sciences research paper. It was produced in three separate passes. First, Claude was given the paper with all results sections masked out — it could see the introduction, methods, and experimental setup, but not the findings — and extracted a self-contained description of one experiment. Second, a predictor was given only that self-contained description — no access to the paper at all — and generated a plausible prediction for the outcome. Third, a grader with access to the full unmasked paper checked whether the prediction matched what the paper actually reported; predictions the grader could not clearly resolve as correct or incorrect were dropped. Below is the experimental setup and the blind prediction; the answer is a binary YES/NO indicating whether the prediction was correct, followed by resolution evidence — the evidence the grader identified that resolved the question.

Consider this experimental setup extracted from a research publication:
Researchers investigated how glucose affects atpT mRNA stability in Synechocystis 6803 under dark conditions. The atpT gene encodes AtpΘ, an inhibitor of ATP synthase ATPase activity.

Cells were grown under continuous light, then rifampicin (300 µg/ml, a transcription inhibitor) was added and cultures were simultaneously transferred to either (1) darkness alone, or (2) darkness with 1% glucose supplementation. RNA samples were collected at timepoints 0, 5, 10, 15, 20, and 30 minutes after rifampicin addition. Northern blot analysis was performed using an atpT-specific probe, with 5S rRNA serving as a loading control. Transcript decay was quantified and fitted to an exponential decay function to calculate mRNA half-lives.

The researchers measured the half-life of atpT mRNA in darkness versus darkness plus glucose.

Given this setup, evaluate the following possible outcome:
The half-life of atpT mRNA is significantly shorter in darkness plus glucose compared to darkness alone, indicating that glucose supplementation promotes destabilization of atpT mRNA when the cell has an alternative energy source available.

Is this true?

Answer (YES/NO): YES